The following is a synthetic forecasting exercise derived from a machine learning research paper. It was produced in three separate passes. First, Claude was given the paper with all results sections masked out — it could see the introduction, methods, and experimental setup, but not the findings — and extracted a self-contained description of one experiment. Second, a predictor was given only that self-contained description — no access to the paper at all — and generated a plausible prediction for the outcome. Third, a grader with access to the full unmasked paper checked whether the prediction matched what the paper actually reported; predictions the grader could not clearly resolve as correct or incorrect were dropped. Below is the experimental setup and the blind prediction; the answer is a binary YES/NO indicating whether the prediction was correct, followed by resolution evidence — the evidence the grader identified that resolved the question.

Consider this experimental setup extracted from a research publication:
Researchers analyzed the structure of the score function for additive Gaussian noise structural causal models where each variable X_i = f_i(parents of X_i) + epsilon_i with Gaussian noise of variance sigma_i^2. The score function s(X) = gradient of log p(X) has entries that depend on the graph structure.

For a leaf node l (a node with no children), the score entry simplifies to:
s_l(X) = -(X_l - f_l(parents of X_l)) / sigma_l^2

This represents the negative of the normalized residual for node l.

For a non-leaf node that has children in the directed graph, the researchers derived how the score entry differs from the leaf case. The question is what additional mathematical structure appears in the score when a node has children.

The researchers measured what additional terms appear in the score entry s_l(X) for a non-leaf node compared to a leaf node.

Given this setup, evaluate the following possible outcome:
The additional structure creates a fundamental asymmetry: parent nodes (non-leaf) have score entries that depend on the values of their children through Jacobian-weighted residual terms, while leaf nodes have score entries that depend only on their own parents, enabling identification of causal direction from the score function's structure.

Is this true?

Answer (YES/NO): YES